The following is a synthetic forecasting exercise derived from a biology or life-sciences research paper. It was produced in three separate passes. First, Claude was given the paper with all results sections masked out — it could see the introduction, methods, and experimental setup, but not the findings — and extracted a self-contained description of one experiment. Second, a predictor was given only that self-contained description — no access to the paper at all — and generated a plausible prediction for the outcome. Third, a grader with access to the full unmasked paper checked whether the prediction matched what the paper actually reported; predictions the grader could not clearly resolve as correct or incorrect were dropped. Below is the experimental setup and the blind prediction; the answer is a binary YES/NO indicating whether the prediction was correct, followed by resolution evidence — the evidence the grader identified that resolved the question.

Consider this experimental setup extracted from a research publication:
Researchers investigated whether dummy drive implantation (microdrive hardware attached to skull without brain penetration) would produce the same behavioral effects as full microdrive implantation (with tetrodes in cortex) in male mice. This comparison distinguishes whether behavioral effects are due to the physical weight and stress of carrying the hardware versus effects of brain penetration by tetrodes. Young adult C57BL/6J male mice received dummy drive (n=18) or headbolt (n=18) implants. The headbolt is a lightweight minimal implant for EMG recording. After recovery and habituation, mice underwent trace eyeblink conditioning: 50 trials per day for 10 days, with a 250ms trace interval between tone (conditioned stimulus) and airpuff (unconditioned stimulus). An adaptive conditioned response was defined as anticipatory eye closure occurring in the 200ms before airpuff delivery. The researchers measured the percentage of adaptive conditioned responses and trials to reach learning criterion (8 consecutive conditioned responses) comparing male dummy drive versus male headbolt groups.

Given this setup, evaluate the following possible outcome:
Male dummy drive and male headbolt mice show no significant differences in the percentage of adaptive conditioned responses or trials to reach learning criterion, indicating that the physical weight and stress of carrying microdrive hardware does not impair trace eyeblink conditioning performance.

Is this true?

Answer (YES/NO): YES